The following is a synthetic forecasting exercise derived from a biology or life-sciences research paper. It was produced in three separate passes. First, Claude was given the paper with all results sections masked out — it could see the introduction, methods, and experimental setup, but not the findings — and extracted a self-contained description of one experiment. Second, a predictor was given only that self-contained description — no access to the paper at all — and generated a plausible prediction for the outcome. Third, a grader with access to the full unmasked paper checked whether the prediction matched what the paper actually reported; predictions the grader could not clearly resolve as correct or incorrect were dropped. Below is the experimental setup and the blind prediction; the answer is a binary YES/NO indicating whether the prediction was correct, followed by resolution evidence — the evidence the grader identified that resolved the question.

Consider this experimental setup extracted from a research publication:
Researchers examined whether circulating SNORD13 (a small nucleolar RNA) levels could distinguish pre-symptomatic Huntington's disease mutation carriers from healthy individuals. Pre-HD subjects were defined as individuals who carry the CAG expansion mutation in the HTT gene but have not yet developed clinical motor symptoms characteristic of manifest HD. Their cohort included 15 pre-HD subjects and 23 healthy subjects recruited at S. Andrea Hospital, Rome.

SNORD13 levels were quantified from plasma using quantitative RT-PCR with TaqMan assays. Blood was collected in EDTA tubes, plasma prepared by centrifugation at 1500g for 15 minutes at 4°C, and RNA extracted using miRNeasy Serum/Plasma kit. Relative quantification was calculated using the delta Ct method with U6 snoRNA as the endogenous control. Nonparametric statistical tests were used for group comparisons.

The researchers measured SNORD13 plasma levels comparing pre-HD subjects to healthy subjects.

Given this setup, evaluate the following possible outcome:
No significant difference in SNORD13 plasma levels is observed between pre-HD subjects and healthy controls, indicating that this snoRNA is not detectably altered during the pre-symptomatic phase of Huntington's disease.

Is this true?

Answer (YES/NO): YES